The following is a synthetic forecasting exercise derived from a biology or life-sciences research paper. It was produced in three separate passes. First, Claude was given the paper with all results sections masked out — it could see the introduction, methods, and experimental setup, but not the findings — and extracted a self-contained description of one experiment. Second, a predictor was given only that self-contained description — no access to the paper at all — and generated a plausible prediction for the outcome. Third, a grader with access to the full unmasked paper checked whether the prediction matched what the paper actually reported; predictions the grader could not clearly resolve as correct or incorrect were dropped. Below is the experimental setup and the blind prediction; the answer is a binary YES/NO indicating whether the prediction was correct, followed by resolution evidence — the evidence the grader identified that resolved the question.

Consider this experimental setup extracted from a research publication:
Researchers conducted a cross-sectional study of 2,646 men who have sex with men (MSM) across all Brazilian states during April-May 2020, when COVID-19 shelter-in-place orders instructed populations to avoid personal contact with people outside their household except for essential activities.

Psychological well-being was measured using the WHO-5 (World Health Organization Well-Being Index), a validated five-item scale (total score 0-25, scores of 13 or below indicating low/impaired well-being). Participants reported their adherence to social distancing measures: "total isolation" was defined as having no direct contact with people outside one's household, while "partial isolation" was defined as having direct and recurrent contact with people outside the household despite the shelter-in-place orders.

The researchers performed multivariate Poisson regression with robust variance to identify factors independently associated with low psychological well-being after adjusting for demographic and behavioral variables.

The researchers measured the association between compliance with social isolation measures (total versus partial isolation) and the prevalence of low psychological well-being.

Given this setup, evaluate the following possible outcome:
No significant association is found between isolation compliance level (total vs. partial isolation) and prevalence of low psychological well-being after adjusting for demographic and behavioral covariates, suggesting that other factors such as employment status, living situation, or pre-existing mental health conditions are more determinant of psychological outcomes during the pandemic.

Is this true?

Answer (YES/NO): NO